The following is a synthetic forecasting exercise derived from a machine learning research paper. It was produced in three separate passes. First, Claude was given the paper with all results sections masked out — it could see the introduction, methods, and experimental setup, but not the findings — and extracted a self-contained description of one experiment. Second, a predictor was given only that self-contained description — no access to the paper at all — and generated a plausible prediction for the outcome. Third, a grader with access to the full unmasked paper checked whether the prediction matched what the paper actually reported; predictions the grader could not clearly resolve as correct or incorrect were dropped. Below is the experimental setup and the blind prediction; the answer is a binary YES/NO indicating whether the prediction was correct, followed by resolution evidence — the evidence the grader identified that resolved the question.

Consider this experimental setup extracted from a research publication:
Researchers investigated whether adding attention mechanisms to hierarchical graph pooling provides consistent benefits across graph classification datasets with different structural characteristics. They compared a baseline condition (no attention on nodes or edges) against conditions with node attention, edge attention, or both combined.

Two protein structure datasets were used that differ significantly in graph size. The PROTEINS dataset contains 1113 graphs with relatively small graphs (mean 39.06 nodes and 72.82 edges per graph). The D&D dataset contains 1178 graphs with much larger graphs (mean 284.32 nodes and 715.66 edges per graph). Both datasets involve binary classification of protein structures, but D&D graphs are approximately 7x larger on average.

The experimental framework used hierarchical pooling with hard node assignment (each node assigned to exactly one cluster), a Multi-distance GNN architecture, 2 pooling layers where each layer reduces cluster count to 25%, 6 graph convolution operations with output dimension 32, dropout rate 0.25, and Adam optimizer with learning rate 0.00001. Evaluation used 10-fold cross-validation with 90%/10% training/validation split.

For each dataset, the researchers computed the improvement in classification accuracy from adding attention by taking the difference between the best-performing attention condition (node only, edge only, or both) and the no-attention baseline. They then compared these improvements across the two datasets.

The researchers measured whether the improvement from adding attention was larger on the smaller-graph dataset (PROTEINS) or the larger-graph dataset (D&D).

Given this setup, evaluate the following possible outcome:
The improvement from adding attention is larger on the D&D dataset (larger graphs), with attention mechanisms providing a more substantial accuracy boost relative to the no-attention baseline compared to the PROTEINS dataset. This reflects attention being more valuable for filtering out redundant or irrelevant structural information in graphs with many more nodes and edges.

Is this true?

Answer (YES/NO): YES